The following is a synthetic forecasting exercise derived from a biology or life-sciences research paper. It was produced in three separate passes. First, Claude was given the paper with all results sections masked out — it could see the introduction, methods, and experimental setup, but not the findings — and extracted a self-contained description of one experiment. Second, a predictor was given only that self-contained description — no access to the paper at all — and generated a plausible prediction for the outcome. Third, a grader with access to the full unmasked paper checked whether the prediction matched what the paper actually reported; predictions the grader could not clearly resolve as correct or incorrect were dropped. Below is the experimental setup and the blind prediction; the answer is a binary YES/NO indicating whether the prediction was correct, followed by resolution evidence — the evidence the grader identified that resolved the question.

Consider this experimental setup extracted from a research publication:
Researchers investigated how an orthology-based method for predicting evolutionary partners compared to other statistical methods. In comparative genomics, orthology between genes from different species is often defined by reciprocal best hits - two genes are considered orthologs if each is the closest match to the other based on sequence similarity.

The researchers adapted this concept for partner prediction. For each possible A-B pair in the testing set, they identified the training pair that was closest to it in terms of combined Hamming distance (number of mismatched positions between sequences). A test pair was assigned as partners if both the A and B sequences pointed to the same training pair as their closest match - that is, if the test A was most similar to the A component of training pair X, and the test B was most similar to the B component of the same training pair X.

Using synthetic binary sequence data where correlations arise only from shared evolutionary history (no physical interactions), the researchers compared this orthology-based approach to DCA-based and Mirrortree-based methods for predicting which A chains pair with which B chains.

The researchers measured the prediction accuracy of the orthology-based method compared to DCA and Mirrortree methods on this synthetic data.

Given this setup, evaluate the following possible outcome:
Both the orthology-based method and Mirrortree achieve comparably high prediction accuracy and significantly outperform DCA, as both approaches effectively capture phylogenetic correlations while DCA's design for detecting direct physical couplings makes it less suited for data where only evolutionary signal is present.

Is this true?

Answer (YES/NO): NO